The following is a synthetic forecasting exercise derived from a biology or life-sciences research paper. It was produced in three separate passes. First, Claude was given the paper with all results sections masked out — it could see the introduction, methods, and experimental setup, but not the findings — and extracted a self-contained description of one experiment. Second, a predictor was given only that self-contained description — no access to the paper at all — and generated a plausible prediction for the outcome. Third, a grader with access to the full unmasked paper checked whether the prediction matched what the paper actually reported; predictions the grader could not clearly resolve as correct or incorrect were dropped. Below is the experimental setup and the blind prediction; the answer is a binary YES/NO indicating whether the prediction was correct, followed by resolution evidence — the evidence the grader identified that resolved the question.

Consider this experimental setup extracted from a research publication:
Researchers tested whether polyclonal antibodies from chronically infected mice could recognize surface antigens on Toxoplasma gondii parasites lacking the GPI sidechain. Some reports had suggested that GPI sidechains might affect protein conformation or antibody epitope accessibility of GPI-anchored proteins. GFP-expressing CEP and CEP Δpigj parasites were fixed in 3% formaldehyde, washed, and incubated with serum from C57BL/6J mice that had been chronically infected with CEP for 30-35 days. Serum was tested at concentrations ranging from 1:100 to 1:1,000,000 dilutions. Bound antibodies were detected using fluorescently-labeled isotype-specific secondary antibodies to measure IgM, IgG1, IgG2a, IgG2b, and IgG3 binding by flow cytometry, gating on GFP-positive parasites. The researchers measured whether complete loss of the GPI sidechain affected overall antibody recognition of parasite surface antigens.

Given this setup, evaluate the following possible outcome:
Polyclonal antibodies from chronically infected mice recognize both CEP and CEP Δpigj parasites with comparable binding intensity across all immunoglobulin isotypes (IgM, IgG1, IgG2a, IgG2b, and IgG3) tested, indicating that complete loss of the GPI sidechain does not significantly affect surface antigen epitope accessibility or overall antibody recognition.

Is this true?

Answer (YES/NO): YES